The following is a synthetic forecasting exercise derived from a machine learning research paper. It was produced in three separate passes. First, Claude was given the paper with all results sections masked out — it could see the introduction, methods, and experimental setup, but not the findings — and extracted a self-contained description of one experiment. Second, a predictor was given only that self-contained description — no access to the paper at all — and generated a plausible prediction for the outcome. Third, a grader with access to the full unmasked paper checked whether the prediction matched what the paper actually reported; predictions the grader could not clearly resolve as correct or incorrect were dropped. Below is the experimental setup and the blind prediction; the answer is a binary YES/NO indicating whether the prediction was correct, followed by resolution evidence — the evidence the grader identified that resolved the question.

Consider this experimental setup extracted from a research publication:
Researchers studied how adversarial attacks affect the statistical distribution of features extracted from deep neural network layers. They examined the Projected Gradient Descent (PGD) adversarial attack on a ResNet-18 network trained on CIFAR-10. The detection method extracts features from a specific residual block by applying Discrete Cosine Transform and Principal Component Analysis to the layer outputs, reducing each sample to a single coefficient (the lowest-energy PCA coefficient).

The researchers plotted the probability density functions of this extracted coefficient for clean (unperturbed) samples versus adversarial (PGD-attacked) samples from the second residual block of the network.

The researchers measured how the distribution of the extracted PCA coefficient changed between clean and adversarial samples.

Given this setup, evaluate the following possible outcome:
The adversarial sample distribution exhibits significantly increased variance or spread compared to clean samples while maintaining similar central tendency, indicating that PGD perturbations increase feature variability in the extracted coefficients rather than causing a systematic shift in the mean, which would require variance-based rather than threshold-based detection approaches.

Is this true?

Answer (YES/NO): NO